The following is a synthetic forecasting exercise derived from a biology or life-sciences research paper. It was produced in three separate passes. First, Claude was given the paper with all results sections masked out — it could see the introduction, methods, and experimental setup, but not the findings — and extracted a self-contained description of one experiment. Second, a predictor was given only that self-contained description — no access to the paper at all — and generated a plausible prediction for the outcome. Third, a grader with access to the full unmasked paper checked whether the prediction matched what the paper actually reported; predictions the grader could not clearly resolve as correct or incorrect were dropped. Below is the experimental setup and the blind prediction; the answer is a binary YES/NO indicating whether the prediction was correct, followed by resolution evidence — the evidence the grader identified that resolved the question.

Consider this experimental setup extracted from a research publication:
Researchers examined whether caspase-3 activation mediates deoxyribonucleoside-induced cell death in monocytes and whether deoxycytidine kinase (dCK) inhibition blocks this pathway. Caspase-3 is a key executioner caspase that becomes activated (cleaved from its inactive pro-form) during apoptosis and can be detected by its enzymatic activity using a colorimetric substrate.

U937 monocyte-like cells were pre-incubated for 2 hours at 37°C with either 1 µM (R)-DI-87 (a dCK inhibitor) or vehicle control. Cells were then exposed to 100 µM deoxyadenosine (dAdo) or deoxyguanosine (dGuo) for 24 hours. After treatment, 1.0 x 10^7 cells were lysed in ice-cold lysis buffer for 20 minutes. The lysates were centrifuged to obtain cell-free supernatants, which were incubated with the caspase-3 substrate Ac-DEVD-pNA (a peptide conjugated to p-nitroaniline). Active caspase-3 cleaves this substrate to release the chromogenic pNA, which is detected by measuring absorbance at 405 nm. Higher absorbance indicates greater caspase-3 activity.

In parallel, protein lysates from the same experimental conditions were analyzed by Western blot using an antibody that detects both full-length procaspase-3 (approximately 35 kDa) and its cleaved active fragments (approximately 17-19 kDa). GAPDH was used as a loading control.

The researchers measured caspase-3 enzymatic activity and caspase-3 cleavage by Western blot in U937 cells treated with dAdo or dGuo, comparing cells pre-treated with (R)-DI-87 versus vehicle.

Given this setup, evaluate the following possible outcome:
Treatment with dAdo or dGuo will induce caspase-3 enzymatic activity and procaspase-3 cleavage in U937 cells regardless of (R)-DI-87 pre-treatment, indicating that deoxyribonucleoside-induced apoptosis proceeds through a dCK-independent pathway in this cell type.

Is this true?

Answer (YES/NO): NO